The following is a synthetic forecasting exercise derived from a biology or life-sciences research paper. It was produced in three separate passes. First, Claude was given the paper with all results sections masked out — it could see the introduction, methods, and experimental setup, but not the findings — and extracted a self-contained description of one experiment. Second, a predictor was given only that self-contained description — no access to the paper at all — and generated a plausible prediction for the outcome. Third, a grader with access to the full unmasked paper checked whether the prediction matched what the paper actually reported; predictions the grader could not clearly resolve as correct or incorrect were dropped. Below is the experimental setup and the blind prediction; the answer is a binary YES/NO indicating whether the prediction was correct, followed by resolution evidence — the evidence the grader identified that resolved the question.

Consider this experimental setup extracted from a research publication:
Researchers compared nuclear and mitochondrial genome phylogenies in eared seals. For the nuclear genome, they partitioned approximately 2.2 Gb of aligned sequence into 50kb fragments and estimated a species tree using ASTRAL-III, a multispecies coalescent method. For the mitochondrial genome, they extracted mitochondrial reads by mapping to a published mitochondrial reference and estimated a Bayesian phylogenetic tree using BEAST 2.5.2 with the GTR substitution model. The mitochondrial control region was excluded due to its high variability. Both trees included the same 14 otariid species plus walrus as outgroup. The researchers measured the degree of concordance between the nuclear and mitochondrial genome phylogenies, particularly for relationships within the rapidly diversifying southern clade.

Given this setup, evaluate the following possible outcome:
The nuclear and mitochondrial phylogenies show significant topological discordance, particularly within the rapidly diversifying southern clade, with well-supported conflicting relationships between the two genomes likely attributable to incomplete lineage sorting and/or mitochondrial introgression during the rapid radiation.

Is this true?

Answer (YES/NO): YES